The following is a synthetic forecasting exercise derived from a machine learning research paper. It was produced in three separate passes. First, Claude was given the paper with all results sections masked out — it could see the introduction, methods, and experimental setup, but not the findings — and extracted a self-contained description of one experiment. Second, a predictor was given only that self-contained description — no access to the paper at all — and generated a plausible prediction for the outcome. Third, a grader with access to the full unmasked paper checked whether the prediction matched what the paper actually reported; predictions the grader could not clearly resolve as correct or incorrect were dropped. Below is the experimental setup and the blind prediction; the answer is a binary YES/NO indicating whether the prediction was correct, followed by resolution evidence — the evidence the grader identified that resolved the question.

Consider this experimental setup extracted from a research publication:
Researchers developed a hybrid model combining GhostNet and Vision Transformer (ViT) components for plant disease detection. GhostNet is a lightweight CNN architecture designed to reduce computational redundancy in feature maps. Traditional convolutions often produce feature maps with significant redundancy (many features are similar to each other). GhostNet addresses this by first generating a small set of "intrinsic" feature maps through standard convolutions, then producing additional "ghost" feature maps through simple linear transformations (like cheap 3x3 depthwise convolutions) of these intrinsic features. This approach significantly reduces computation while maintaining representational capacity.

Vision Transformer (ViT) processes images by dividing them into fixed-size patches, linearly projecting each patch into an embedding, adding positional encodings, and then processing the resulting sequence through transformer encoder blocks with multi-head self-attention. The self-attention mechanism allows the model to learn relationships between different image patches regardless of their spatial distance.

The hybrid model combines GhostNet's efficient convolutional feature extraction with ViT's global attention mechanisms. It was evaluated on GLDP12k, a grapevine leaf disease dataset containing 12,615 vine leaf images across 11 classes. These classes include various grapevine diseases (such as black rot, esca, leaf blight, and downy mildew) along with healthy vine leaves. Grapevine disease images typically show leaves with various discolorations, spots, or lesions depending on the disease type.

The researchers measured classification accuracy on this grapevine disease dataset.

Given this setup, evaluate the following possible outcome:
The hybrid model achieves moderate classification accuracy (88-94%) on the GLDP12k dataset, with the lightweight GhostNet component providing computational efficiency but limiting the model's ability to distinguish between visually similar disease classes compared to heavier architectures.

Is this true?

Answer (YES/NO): NO